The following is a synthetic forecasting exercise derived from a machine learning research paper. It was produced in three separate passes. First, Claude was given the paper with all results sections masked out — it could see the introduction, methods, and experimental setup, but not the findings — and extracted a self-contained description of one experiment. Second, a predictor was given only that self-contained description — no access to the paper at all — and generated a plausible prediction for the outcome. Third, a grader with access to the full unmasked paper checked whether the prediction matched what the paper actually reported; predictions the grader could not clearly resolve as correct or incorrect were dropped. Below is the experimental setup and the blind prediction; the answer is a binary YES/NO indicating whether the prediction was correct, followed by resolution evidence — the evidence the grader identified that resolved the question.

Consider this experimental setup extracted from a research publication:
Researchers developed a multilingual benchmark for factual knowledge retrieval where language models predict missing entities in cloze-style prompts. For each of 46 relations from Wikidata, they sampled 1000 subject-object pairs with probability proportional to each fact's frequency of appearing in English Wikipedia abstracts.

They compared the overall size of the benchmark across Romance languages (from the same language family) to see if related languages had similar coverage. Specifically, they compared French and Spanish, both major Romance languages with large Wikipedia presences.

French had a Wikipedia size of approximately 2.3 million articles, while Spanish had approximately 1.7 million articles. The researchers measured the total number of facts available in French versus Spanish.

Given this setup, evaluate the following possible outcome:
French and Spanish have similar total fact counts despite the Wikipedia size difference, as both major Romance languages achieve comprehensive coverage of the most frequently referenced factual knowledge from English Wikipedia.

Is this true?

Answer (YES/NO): YES